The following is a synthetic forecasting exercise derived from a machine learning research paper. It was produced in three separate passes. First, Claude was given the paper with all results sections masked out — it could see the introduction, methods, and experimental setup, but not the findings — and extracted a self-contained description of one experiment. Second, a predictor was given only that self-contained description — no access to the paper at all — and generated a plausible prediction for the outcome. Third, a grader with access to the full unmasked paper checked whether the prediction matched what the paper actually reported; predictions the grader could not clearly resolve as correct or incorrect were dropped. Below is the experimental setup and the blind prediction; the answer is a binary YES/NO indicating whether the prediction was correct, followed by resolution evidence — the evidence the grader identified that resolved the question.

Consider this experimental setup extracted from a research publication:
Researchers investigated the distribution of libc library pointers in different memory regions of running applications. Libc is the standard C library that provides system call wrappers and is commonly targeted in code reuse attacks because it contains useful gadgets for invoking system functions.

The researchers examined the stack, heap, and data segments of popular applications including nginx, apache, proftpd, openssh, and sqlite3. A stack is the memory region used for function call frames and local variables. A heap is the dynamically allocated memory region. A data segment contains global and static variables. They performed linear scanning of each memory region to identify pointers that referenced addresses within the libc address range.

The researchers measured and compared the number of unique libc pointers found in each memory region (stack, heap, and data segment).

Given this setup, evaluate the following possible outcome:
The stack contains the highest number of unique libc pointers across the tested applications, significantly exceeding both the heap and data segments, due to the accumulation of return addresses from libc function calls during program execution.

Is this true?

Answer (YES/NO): YES